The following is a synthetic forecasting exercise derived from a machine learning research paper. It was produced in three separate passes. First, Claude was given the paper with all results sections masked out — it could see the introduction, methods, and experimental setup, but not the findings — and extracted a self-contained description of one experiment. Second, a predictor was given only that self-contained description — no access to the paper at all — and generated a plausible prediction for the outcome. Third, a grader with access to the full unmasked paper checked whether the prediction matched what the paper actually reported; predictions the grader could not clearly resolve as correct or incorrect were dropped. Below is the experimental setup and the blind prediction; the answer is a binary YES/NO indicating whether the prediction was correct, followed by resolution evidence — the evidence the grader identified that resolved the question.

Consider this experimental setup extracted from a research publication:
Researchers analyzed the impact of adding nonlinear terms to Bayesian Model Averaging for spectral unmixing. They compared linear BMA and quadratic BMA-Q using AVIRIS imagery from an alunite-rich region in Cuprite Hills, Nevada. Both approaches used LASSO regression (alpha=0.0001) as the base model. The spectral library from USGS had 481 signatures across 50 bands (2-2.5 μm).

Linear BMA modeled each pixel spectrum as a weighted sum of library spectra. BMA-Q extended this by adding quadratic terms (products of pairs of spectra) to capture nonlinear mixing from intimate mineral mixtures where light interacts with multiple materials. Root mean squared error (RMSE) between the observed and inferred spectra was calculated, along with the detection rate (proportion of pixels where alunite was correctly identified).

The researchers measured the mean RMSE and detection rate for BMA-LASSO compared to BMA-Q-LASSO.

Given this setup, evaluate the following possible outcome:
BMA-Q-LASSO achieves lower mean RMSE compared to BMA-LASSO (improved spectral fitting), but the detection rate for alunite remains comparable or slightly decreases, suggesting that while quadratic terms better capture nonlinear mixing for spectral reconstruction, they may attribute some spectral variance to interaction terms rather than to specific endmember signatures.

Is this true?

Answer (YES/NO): NO